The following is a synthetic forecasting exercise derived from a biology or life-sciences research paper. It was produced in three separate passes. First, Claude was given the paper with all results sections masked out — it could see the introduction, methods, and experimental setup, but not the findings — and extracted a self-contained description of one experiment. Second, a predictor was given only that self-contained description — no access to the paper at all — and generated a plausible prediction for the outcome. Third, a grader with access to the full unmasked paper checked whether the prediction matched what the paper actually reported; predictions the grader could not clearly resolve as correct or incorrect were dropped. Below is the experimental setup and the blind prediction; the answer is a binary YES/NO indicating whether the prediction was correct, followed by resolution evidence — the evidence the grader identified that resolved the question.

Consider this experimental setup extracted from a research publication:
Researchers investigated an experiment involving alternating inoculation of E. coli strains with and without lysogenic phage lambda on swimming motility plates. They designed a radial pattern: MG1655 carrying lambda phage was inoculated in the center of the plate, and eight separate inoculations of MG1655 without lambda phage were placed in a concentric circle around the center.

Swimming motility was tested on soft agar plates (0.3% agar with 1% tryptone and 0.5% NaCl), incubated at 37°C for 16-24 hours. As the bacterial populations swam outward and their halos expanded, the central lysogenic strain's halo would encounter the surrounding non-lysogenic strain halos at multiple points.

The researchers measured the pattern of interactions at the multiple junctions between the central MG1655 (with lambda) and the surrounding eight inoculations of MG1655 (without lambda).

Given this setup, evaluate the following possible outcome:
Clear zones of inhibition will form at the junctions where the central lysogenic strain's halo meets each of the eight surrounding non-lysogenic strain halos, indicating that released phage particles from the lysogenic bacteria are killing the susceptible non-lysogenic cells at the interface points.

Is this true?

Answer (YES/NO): YES